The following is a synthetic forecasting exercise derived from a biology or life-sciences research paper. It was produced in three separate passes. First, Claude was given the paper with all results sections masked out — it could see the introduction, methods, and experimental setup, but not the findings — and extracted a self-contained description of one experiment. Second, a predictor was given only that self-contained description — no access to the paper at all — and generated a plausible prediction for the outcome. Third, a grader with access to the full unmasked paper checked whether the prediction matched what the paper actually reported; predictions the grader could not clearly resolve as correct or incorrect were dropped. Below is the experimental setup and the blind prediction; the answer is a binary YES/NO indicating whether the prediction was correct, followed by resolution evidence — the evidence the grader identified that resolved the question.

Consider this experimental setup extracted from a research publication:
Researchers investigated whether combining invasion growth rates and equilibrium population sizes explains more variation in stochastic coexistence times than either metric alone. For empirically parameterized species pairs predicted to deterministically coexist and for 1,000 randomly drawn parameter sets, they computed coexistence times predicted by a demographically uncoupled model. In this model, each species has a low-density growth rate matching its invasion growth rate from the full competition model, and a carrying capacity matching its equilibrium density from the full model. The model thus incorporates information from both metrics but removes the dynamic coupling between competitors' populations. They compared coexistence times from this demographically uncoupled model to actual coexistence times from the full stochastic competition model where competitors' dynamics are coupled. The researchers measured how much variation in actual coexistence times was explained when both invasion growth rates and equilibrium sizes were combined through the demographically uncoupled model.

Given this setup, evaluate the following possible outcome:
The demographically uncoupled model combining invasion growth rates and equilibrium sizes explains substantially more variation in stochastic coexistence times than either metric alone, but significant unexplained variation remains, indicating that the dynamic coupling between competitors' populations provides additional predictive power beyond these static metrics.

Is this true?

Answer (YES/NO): NO